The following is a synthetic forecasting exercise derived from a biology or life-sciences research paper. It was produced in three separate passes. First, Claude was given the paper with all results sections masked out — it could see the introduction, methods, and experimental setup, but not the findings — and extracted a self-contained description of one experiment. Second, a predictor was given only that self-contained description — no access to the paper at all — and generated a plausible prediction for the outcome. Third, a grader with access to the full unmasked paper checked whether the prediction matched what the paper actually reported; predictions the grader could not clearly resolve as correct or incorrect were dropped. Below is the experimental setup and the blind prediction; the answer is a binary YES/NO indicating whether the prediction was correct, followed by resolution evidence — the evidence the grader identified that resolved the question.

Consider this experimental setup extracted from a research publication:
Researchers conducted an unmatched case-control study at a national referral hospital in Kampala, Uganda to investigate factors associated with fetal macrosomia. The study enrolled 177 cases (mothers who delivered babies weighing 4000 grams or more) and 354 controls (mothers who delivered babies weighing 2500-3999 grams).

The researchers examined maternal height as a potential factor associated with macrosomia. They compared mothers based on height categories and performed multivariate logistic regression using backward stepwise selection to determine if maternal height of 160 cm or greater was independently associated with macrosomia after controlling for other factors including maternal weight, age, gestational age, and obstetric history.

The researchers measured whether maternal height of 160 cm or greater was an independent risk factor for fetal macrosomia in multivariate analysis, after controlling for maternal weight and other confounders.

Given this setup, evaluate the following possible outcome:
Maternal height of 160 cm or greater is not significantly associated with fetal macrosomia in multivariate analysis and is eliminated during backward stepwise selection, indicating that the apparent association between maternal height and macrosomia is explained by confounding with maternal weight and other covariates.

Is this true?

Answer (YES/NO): NO